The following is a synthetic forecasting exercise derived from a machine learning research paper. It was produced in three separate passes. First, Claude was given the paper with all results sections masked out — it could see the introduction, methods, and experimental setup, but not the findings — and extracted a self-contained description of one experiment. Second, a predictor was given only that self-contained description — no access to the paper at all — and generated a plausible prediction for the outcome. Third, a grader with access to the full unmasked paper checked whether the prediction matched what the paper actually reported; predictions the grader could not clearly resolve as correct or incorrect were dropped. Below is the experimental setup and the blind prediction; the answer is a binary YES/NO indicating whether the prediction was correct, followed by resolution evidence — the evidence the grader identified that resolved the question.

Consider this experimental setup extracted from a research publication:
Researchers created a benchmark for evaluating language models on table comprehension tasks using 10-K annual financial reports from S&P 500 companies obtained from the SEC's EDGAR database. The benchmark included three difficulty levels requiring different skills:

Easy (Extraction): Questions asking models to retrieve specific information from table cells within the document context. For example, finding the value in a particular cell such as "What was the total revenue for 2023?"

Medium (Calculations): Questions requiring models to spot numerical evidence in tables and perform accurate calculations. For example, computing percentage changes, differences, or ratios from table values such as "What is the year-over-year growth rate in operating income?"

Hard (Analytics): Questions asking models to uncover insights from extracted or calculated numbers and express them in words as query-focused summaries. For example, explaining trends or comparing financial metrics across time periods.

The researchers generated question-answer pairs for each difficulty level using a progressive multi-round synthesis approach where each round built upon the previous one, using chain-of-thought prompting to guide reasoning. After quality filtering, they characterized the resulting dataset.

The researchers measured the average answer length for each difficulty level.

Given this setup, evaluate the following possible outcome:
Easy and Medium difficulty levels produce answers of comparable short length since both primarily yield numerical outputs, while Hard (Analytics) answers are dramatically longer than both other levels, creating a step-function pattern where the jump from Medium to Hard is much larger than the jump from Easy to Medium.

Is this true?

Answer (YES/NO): NO